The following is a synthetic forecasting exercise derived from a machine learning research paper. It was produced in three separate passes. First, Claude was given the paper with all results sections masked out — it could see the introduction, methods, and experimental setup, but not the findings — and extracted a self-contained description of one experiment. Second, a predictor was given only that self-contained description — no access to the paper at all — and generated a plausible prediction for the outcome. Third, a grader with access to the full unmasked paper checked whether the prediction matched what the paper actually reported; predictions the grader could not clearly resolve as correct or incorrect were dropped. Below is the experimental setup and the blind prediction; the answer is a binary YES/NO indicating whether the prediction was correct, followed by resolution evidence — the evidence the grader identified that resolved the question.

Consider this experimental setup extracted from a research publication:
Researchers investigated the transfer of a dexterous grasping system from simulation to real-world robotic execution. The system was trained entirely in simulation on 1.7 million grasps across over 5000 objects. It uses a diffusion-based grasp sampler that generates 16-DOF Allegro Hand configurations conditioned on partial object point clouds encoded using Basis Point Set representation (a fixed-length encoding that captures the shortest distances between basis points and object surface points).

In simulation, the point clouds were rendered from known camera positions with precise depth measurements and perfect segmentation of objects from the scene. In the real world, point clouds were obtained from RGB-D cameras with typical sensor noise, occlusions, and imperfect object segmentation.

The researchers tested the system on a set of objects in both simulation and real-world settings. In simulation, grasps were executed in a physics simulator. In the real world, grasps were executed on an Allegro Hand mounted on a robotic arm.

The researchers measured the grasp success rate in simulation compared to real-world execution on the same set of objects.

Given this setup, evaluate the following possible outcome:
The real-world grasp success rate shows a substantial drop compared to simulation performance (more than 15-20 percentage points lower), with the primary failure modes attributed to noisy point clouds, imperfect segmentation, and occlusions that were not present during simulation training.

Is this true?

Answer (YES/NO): NO